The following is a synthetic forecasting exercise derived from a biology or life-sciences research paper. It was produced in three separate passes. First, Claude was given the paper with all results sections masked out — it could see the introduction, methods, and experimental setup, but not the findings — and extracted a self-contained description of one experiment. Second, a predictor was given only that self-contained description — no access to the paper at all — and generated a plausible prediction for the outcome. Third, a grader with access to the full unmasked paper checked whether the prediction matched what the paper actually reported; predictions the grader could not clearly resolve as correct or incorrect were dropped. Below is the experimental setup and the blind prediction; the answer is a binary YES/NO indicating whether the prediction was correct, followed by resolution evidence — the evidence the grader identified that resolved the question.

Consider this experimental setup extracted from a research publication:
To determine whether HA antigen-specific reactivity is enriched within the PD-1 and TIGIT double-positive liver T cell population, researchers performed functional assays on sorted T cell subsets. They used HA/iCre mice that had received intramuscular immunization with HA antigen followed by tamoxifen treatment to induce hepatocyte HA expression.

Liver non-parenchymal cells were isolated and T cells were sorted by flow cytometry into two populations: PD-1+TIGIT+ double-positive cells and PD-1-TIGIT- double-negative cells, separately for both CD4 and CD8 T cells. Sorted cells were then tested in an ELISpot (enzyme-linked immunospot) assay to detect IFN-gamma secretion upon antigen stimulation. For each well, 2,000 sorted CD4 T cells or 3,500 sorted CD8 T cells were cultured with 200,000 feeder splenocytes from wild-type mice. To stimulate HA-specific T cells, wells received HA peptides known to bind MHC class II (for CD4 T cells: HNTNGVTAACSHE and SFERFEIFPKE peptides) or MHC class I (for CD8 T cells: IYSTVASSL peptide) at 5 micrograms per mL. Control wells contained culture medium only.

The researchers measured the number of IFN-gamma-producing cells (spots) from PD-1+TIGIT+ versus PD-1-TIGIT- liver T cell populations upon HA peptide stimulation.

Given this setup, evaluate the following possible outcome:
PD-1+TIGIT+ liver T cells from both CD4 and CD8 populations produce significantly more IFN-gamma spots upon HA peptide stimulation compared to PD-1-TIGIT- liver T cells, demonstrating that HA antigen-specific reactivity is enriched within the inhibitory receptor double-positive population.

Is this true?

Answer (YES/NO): YES